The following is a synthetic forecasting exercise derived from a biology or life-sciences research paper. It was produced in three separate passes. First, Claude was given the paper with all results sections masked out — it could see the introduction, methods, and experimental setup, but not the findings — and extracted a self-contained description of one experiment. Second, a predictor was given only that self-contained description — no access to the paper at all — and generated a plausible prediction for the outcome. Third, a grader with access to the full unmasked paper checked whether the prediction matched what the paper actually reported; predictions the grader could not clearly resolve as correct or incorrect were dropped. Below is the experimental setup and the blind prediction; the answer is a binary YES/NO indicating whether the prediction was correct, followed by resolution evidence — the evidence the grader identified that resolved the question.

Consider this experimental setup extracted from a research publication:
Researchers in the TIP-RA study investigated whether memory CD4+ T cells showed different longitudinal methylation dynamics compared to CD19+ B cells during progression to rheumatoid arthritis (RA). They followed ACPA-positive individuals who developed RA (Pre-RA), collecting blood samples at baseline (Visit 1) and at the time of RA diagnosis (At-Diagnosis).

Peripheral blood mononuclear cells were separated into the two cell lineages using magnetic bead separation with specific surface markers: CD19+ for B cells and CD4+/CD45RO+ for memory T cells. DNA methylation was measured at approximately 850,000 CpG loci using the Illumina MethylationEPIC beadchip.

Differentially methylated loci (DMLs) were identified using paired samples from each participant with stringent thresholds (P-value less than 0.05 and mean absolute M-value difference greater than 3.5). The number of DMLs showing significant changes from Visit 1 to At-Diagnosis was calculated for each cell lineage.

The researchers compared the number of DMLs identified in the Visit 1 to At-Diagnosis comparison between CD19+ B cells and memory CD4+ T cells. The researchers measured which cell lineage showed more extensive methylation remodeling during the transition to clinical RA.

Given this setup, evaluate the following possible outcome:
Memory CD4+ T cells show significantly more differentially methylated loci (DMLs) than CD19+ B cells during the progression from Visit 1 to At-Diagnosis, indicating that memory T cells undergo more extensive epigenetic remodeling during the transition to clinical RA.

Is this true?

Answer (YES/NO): NO